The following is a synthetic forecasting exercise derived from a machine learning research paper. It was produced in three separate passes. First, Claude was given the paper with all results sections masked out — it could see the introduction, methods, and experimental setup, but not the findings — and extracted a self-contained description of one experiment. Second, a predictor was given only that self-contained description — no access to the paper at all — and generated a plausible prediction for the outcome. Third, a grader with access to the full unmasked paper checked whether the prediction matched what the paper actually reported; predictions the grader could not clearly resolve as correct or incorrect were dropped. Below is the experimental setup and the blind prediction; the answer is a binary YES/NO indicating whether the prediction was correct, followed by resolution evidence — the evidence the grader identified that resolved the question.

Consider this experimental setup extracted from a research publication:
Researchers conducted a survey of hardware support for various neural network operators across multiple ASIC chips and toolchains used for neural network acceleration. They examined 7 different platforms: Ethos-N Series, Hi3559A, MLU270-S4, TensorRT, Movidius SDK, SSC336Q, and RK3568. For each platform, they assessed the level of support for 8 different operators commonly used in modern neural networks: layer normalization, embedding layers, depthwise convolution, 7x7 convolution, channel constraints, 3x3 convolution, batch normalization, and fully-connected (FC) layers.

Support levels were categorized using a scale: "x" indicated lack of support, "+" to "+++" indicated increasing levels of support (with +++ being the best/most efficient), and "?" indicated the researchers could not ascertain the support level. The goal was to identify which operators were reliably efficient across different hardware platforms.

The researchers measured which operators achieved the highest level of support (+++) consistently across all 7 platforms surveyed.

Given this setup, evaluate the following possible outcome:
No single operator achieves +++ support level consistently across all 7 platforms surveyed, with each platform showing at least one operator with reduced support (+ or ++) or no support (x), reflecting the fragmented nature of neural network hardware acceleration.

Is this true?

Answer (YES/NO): NO